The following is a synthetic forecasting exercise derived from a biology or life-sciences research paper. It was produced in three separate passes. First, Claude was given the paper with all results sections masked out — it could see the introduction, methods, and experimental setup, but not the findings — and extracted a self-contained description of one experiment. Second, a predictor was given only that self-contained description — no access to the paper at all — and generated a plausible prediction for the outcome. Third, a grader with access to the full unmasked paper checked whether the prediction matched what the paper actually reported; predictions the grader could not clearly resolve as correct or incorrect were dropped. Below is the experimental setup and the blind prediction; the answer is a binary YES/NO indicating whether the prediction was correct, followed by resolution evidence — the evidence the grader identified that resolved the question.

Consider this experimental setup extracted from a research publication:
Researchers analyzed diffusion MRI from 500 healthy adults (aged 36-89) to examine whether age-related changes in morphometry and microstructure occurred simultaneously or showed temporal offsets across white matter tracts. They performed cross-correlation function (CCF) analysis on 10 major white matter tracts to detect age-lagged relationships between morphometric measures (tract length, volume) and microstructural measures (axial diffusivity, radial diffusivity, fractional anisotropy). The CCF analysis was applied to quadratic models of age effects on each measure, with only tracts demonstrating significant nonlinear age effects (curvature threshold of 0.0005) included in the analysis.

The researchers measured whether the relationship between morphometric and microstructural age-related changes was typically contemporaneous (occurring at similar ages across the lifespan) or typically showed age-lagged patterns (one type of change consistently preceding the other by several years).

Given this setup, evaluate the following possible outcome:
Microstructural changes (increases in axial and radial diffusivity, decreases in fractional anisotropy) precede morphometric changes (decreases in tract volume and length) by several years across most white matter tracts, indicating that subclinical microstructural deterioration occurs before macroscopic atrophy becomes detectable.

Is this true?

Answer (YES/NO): NO